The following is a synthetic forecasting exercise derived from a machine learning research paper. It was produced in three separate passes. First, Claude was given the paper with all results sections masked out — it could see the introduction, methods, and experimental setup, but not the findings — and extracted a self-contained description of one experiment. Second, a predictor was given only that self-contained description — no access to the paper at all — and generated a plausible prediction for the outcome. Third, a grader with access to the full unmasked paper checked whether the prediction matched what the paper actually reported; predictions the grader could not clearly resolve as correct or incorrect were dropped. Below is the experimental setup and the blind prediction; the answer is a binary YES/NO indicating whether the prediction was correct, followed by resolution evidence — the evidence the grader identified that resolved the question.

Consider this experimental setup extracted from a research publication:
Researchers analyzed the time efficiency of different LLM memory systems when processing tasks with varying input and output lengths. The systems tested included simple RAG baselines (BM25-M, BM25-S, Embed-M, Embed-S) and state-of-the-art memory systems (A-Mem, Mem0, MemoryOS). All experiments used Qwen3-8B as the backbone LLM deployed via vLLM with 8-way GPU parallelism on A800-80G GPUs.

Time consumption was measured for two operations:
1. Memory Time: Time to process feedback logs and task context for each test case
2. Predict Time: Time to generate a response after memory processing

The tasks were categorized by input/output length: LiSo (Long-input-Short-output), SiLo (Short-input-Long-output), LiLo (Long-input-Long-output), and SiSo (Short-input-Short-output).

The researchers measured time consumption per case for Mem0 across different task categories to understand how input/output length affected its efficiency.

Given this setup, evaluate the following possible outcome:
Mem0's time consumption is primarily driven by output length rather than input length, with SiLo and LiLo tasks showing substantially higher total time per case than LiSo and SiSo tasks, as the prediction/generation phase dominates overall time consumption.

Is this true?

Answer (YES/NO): NO